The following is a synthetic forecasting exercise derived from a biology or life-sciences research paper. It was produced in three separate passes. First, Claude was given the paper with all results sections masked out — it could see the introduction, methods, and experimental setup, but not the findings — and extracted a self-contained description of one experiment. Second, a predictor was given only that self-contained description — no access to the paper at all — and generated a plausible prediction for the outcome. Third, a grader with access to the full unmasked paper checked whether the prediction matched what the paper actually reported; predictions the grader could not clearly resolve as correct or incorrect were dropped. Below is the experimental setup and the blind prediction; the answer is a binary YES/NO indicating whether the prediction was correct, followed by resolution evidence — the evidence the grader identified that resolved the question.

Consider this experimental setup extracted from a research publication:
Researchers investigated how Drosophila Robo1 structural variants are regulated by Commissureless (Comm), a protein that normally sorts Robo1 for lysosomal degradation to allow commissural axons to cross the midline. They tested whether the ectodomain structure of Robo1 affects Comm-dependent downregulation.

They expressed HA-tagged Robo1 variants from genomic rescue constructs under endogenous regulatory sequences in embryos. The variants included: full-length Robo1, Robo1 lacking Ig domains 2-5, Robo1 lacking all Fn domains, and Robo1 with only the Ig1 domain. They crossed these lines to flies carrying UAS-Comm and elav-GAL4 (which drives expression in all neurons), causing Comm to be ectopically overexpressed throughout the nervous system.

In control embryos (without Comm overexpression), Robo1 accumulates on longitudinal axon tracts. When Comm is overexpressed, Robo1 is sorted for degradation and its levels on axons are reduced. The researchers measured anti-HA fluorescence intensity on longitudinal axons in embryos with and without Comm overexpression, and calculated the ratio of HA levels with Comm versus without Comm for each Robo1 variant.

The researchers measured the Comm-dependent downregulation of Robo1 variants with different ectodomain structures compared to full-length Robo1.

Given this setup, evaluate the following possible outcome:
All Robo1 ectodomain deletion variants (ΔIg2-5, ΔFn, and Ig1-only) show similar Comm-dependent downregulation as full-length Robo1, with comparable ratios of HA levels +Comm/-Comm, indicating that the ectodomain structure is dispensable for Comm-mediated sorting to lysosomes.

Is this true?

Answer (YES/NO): NO